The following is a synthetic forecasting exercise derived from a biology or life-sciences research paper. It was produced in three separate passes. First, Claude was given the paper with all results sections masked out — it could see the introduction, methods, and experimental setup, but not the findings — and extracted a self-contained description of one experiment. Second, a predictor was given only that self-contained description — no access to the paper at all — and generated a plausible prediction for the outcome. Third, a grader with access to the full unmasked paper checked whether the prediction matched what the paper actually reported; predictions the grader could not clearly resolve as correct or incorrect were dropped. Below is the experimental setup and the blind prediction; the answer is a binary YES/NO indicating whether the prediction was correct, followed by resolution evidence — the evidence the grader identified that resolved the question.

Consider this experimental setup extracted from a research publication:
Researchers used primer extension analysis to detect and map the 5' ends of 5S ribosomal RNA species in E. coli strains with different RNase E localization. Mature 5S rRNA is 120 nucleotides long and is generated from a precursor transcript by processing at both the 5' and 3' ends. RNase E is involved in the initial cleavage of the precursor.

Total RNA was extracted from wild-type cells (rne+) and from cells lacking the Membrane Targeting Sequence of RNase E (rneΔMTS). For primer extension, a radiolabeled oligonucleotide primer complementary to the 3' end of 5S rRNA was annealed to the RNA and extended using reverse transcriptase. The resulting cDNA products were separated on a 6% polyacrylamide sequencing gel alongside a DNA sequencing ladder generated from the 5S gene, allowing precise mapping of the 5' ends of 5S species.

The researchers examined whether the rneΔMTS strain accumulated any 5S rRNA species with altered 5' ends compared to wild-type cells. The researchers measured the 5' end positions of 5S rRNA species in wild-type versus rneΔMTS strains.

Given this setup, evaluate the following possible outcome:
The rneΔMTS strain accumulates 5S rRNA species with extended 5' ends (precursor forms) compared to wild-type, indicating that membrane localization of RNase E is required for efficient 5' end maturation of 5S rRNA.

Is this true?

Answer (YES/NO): NO